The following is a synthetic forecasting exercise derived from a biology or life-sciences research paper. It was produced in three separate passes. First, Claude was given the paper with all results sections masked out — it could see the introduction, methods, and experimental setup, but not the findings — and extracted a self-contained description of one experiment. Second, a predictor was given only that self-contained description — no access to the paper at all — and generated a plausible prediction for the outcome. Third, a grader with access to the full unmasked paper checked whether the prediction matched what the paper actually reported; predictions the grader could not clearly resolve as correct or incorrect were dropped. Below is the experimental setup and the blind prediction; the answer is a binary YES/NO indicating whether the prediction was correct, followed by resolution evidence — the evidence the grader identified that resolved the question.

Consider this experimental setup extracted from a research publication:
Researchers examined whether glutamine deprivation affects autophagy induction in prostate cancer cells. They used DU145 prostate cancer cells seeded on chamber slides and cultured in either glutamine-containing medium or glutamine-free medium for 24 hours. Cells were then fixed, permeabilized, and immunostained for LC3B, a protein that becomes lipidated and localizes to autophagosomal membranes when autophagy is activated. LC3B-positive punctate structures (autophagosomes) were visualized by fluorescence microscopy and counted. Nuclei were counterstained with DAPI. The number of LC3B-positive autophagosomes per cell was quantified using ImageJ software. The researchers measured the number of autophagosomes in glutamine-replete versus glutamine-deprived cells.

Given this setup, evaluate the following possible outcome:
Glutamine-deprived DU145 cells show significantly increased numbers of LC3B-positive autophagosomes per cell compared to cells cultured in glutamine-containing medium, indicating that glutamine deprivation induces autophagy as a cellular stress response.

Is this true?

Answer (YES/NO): NO